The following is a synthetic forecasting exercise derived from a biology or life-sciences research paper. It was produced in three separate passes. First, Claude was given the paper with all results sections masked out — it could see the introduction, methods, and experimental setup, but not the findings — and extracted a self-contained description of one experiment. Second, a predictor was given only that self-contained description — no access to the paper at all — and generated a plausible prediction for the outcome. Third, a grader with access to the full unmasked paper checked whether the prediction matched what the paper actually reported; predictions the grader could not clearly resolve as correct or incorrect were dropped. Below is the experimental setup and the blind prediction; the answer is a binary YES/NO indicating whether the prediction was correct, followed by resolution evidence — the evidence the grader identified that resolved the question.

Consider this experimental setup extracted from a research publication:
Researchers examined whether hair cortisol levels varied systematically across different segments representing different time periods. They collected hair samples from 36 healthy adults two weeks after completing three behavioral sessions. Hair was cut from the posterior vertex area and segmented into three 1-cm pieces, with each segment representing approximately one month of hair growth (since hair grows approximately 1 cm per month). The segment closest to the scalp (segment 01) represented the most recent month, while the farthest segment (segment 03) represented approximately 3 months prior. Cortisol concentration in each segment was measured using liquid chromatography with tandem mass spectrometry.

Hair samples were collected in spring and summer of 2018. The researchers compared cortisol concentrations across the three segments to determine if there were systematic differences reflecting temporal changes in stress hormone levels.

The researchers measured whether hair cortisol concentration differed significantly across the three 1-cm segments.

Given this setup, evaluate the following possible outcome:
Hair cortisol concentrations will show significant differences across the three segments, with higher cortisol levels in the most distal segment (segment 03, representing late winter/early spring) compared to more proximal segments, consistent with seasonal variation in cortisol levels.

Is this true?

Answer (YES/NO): NO